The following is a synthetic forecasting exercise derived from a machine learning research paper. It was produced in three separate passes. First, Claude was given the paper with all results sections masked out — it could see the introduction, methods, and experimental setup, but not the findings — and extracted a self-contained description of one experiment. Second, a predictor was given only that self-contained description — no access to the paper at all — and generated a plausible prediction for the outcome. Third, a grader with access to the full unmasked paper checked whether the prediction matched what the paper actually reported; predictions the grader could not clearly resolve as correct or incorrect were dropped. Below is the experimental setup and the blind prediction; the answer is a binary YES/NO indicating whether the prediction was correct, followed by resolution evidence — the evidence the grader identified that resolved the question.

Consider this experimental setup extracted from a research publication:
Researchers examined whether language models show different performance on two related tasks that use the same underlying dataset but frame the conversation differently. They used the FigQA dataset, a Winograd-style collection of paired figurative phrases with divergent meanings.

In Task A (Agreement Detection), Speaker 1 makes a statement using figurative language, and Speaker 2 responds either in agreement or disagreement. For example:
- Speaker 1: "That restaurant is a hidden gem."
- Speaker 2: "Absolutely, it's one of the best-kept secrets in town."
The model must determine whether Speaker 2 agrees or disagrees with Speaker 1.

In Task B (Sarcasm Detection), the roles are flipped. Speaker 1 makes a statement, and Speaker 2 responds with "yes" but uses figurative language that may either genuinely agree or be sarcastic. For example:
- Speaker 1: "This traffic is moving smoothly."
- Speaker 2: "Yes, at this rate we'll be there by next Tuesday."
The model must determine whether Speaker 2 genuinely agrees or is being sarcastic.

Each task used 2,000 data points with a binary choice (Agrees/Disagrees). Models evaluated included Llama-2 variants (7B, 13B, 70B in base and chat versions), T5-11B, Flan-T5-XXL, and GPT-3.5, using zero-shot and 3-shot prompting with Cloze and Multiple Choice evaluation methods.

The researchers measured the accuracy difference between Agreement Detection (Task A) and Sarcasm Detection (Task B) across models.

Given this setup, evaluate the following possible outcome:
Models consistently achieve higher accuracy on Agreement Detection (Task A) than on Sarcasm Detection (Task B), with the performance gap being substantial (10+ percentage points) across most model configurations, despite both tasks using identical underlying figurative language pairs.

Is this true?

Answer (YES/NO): NO